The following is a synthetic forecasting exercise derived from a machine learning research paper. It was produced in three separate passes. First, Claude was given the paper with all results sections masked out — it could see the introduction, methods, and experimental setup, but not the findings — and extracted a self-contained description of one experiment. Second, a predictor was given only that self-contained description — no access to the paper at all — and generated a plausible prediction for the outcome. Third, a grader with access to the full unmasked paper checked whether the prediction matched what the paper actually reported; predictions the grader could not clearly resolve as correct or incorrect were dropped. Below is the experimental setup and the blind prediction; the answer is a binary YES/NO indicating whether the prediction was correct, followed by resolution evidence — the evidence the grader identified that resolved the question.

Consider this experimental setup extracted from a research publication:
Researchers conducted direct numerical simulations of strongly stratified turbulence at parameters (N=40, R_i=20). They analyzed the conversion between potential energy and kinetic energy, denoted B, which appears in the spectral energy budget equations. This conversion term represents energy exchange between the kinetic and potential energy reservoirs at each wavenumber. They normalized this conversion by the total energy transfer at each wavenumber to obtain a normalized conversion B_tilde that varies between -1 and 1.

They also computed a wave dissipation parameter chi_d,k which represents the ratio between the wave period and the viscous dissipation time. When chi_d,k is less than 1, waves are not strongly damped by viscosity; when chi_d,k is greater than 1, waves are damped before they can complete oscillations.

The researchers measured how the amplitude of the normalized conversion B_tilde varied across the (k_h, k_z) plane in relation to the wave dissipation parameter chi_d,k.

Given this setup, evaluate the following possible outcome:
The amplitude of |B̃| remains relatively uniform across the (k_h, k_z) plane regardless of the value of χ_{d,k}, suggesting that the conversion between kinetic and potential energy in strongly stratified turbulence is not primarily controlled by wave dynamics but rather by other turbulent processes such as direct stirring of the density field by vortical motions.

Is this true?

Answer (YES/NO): NO